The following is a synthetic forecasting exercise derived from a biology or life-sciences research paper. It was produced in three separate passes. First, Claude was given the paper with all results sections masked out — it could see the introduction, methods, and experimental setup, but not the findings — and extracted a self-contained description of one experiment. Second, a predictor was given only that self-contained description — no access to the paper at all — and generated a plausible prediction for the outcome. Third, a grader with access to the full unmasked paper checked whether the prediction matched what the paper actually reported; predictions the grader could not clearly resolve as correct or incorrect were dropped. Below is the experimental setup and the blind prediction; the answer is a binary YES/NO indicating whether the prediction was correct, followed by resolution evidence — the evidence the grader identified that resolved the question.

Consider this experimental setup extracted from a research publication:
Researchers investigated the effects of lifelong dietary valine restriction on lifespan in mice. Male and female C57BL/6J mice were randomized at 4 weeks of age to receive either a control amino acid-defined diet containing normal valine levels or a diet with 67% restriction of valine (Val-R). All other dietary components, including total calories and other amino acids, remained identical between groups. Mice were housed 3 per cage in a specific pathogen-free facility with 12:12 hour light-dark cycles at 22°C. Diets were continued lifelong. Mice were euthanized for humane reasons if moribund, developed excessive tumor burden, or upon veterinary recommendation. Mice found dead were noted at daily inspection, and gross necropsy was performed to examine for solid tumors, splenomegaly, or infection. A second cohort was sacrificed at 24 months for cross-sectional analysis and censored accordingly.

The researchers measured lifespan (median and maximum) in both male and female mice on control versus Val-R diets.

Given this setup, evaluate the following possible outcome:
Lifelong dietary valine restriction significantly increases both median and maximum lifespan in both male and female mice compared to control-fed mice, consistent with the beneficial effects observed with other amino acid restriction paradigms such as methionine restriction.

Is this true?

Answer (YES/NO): NO